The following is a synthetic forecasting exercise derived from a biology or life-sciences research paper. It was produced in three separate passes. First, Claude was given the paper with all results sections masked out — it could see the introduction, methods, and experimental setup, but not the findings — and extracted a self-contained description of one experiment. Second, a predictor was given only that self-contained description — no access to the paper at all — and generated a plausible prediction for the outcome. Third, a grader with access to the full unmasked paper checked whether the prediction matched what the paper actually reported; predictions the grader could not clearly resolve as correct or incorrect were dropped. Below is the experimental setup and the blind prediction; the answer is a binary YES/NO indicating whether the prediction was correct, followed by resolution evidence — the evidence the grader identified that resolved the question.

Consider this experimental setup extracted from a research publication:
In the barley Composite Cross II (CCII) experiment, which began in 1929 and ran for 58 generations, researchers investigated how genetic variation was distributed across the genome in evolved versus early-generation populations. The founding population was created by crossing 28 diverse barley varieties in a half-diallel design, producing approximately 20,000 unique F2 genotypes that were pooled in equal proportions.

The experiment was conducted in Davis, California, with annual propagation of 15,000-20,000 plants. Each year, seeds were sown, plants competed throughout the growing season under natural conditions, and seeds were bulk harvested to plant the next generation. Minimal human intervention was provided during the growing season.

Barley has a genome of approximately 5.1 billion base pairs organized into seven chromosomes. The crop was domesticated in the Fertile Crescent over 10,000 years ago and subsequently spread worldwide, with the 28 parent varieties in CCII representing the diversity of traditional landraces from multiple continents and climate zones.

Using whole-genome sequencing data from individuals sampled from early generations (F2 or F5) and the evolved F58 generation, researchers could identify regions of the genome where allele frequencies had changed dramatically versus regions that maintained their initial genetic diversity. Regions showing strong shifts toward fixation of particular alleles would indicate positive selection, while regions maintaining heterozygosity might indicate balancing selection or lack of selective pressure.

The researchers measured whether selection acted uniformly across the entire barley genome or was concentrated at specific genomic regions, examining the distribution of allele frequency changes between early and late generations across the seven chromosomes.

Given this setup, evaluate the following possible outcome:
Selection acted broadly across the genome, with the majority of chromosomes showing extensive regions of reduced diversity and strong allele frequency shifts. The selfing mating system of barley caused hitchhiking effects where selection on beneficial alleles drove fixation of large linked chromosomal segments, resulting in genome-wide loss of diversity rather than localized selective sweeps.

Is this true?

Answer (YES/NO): YES